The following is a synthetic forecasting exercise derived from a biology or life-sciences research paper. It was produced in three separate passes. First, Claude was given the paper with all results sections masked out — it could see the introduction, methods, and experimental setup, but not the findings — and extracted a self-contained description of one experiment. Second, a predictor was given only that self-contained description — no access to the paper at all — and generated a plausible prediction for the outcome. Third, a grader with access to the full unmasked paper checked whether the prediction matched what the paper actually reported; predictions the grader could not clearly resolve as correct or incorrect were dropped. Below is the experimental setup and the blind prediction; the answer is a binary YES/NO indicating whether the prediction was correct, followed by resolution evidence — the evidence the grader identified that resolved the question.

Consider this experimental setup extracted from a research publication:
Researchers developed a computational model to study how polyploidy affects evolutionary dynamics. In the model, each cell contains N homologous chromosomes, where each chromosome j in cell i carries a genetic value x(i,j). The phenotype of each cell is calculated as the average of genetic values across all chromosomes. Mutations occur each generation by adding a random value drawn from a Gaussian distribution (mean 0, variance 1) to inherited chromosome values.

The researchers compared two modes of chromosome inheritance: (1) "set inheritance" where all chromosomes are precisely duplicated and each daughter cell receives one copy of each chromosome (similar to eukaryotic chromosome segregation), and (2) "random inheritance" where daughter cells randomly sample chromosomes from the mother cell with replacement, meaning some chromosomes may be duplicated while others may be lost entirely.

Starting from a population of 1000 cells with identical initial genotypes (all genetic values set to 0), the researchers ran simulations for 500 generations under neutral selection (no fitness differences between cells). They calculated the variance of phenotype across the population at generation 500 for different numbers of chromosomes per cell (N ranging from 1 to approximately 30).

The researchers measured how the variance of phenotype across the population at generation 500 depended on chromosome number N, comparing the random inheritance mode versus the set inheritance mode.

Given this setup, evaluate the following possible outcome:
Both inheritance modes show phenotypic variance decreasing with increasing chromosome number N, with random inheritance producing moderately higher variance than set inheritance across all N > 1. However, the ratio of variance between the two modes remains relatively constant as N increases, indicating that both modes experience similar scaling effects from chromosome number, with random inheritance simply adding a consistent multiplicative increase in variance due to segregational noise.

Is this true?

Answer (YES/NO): NO